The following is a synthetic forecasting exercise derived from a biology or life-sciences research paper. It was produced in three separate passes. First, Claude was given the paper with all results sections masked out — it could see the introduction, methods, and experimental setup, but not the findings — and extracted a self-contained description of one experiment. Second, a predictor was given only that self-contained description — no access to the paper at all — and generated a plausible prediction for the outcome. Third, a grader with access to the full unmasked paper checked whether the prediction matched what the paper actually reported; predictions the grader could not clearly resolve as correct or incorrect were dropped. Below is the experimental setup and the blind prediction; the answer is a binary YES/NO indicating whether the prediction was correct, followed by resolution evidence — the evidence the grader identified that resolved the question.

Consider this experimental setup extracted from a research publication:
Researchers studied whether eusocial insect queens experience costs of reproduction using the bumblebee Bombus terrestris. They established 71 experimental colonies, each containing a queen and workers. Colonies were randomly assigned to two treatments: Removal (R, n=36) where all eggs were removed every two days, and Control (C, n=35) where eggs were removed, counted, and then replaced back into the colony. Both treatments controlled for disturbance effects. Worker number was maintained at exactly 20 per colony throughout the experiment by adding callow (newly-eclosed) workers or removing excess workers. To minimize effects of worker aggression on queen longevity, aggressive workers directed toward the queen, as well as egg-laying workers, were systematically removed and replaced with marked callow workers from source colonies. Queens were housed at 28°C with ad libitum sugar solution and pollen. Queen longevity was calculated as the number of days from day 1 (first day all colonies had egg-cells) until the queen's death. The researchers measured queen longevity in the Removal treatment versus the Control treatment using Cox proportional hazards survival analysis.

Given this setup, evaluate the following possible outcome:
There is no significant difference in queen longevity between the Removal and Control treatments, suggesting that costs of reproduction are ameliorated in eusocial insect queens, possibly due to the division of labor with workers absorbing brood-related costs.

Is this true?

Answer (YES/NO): NO